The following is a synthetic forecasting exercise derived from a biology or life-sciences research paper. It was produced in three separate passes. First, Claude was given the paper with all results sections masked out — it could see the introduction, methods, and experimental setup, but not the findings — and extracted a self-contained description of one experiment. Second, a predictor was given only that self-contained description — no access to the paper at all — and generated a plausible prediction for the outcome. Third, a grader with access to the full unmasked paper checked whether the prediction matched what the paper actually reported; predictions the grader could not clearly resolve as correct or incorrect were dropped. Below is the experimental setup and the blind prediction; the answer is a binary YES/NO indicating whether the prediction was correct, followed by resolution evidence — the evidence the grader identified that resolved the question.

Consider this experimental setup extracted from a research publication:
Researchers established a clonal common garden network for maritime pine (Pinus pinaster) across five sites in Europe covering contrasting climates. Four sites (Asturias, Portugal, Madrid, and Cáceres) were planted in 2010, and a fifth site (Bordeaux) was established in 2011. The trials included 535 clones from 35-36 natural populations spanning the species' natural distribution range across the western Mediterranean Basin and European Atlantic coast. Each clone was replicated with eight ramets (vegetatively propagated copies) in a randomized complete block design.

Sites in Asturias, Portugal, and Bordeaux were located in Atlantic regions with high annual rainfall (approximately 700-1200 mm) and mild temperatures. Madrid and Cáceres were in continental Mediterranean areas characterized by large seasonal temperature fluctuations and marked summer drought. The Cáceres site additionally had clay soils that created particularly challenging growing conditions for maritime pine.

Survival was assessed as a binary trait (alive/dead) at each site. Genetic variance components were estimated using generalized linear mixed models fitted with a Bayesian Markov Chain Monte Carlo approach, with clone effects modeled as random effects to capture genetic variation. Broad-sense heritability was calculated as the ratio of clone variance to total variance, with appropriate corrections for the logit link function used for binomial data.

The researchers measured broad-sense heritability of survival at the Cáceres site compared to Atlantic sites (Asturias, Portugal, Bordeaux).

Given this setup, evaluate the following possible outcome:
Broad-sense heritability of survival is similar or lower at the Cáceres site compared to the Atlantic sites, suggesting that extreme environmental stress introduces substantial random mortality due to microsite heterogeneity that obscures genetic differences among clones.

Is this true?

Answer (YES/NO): NO